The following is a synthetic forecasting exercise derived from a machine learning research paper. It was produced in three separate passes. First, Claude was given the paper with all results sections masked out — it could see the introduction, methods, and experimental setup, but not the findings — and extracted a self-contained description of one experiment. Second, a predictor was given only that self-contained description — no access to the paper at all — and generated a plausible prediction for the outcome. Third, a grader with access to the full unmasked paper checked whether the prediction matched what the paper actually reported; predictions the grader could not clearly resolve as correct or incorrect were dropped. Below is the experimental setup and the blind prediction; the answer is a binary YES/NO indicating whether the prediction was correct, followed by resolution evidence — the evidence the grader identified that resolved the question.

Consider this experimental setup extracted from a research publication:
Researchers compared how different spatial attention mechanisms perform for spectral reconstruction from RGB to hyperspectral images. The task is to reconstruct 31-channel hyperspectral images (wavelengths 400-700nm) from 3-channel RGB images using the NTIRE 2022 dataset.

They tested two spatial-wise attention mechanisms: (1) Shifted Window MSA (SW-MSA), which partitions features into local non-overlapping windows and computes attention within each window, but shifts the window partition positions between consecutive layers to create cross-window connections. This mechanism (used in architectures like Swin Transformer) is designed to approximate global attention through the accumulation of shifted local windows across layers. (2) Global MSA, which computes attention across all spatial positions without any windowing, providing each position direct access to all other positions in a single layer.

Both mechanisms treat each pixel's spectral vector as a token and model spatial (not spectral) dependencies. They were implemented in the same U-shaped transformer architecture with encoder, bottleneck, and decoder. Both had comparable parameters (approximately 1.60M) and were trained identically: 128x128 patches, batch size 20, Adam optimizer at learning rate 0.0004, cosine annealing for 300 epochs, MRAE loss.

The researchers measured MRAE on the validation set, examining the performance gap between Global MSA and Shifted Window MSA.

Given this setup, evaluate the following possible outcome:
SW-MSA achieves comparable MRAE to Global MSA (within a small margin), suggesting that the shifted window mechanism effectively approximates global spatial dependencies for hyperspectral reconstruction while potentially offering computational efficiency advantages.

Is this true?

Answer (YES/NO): NO